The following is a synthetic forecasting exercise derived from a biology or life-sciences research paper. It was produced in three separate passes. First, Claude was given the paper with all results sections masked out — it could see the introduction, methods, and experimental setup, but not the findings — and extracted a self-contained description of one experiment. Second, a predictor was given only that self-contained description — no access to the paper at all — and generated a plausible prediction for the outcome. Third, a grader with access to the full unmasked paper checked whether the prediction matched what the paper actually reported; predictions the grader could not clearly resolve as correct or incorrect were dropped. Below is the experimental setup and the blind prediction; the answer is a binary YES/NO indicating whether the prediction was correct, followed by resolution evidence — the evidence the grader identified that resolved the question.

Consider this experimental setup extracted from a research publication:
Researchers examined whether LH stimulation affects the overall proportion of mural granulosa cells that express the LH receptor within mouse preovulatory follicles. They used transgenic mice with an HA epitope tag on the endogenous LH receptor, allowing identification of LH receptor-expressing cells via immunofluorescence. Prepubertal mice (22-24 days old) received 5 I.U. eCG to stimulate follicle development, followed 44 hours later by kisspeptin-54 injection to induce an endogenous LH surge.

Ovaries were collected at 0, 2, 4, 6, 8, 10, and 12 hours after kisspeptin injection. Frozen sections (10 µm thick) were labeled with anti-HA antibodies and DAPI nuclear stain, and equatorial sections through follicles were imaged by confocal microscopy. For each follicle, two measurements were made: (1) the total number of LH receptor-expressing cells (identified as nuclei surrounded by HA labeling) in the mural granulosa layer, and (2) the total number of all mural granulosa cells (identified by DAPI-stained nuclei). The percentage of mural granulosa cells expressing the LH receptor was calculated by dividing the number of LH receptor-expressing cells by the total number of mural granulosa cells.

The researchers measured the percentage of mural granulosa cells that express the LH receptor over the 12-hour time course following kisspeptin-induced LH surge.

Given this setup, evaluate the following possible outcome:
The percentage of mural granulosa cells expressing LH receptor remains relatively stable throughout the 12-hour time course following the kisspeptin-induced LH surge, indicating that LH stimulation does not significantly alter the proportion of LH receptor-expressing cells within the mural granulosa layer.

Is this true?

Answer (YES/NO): YES